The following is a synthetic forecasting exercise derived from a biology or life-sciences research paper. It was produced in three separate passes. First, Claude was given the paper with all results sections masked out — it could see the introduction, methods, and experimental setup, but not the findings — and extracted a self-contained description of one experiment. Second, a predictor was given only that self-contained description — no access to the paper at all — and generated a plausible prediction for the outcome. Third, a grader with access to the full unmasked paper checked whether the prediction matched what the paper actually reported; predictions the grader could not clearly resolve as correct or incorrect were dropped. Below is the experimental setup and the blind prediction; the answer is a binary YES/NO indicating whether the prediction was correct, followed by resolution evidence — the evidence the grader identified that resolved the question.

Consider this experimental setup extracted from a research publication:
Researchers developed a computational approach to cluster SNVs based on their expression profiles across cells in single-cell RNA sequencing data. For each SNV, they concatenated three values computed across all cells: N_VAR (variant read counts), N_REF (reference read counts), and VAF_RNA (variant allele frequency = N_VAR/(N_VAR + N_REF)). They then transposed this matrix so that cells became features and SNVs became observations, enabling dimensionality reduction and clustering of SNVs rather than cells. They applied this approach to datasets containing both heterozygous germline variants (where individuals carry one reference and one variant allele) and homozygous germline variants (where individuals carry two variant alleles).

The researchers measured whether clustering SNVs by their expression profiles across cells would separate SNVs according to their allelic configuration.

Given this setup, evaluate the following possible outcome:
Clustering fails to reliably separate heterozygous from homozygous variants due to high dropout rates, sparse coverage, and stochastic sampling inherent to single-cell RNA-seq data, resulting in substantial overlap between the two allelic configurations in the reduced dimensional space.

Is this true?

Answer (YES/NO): NO